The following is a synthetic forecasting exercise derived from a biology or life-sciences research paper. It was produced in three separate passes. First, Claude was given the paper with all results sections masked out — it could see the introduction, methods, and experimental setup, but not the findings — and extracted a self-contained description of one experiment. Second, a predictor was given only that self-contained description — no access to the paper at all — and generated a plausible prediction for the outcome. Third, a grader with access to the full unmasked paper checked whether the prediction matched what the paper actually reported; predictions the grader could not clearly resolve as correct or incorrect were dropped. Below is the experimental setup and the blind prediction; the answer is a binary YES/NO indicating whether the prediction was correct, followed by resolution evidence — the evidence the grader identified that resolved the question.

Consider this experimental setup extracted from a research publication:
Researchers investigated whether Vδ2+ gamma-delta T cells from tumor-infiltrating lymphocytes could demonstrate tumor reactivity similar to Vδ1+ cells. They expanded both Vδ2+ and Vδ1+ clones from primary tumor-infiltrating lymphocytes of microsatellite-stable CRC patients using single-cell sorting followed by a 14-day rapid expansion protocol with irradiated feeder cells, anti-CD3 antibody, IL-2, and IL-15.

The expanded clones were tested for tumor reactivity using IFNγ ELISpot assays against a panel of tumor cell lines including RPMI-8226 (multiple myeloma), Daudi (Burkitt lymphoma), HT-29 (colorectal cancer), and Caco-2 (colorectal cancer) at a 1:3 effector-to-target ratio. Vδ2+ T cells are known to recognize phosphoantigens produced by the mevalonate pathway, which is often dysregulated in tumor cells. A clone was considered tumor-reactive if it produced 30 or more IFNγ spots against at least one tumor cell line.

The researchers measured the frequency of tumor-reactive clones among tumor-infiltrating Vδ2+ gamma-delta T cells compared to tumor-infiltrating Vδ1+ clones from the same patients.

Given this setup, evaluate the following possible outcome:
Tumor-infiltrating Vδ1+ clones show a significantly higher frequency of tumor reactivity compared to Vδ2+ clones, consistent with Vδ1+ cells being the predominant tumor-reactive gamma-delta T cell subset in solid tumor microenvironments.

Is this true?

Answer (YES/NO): YES